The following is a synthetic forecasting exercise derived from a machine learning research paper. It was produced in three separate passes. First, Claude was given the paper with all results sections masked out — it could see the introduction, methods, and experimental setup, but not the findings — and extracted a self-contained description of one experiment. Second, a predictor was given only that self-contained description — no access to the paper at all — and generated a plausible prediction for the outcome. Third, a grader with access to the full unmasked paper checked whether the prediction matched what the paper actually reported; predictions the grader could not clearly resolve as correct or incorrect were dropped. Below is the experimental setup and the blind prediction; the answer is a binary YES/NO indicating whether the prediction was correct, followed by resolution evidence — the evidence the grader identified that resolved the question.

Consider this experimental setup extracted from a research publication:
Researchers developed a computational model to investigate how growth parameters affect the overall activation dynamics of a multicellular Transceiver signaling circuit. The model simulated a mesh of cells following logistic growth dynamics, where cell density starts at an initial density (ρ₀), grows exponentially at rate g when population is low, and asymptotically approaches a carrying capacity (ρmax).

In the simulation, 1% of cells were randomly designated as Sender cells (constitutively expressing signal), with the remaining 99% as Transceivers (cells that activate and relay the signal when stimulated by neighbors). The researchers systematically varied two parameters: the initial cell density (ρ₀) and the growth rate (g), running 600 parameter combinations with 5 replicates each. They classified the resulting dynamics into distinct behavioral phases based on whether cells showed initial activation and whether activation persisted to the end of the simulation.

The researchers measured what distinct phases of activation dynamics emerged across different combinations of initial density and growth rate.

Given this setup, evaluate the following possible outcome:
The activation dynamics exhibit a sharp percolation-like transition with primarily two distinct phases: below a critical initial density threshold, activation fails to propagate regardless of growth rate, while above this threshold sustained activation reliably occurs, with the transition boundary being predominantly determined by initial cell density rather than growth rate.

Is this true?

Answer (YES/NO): NO